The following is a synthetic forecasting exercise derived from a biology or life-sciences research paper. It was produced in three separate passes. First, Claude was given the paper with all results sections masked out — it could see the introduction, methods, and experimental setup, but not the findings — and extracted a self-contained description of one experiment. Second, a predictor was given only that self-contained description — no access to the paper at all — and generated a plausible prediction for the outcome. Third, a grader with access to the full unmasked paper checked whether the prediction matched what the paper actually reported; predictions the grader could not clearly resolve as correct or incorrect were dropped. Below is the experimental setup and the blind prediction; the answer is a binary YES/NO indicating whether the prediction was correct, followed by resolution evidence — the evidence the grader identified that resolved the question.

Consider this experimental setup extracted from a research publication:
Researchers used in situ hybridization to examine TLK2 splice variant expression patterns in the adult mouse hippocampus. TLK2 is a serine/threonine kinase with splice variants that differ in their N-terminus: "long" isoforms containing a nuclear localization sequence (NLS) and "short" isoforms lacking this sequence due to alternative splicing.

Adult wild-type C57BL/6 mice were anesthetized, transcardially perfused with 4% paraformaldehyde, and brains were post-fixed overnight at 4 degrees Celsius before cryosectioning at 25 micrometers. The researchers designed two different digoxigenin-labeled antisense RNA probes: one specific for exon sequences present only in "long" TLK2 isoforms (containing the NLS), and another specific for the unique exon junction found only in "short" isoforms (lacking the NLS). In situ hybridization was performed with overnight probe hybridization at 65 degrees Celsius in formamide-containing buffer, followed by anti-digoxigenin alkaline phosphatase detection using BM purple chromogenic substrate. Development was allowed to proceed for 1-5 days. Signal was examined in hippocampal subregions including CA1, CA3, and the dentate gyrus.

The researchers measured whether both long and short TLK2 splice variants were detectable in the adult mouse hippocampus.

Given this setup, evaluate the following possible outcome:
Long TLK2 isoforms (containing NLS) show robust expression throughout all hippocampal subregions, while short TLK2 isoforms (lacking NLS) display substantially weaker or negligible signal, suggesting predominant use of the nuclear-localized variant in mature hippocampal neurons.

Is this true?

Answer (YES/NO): NO